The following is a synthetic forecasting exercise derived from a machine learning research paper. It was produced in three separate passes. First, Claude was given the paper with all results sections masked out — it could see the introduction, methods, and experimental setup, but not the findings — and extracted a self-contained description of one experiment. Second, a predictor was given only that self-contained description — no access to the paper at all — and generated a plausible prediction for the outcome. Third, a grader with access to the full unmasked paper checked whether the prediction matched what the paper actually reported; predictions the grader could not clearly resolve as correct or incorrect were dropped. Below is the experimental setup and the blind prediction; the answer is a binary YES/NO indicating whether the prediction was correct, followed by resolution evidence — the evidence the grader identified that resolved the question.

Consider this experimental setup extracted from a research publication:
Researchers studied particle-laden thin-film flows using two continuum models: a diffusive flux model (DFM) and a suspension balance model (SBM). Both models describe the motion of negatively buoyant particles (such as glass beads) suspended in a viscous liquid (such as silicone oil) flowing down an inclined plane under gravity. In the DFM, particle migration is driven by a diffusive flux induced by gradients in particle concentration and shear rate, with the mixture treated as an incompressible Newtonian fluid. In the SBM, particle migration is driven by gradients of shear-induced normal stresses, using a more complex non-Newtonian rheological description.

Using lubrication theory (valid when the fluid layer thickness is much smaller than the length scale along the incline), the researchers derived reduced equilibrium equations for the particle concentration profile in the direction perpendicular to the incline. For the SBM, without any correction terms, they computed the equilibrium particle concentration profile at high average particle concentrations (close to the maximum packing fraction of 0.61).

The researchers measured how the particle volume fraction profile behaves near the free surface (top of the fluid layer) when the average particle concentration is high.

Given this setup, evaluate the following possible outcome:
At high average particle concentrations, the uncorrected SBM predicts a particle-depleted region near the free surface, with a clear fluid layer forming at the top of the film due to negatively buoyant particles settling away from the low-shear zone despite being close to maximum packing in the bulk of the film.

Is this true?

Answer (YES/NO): NO